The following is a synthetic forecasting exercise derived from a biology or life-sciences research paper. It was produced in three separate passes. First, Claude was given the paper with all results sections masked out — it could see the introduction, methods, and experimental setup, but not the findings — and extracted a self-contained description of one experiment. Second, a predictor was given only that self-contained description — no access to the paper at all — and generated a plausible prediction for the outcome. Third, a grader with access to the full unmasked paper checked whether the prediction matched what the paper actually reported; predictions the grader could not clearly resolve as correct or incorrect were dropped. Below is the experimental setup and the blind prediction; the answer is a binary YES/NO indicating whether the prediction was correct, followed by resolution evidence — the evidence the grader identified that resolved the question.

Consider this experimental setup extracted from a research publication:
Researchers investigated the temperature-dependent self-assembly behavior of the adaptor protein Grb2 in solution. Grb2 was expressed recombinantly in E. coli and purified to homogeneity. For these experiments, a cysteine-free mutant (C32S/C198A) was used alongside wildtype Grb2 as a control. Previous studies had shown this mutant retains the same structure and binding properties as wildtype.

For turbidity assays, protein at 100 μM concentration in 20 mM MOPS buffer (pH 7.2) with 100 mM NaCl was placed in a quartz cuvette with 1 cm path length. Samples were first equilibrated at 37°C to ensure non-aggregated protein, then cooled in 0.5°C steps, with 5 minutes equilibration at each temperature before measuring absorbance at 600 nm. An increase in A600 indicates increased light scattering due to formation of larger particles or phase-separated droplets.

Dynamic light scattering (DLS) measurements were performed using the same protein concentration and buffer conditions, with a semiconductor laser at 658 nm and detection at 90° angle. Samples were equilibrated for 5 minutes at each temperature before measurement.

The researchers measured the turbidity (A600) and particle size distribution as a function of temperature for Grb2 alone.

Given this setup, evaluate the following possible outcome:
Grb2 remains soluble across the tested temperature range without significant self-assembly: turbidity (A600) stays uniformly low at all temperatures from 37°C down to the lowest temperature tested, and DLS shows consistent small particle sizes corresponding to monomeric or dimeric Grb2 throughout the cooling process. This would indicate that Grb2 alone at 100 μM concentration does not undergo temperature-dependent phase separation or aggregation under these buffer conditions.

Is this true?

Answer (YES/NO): NO